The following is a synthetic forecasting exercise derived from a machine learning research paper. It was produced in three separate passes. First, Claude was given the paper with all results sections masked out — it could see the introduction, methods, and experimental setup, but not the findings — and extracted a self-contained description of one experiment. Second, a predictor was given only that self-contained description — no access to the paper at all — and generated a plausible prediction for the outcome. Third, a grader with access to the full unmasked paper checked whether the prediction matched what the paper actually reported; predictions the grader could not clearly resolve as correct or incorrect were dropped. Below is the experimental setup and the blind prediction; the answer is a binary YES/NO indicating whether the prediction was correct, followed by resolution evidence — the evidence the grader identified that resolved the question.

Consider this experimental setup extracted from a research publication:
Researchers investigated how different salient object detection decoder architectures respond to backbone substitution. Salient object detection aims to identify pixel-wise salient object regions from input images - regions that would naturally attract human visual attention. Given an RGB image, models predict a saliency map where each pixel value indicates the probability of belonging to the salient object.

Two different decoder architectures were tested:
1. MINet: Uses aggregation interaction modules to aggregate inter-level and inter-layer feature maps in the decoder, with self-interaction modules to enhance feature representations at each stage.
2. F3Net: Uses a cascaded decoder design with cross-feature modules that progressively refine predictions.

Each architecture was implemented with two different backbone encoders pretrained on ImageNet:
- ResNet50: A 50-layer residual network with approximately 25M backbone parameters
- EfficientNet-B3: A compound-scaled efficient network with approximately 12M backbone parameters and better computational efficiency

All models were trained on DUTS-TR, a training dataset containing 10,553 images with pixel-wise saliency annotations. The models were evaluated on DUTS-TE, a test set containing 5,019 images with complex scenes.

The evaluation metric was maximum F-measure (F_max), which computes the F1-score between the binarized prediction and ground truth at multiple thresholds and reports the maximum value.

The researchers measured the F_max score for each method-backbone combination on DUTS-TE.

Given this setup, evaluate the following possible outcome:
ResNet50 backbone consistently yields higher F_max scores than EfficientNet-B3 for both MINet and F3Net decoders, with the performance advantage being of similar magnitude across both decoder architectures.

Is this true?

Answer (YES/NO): NO